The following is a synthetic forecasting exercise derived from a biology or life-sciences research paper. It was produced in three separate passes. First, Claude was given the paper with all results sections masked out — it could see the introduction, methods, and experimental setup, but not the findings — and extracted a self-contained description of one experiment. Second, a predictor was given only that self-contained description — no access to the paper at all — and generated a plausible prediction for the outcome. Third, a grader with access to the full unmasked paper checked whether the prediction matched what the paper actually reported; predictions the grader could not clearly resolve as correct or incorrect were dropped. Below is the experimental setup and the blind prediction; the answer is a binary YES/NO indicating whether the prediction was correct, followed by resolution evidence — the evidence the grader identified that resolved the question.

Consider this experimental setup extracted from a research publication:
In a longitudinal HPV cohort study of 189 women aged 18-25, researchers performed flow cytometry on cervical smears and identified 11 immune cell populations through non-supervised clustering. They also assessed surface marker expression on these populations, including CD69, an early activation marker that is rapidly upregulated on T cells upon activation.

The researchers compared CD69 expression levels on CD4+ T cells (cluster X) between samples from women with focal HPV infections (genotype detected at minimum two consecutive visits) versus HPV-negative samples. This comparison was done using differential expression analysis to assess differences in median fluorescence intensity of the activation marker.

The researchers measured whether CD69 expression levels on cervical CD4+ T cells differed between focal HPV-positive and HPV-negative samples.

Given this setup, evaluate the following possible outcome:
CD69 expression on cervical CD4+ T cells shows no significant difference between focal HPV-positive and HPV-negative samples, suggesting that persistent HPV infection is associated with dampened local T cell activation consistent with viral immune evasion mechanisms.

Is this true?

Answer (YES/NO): NO